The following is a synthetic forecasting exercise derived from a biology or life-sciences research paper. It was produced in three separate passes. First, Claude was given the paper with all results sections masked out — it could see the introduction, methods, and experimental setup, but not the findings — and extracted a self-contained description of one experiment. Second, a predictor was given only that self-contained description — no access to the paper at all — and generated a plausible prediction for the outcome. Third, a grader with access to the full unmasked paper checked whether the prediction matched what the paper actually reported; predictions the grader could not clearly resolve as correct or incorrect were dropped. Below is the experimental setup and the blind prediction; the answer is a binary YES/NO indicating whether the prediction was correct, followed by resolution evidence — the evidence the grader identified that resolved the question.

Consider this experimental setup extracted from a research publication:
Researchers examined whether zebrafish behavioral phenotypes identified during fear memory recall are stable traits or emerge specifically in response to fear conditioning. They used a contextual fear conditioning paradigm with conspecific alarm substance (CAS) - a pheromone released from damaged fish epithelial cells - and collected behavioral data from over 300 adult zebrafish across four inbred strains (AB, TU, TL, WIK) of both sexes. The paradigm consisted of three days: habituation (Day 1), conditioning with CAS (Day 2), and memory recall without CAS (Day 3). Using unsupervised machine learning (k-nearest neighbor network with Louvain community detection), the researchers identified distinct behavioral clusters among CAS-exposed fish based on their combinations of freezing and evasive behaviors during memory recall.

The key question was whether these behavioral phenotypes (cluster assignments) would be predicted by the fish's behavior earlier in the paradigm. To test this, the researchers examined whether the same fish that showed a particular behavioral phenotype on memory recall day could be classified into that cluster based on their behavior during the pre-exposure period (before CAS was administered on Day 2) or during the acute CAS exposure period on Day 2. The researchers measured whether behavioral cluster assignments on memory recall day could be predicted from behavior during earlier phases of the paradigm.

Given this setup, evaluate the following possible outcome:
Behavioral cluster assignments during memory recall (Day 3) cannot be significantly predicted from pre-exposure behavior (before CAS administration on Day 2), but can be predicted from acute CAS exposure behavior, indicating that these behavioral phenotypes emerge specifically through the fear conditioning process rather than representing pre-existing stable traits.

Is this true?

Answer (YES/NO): YES